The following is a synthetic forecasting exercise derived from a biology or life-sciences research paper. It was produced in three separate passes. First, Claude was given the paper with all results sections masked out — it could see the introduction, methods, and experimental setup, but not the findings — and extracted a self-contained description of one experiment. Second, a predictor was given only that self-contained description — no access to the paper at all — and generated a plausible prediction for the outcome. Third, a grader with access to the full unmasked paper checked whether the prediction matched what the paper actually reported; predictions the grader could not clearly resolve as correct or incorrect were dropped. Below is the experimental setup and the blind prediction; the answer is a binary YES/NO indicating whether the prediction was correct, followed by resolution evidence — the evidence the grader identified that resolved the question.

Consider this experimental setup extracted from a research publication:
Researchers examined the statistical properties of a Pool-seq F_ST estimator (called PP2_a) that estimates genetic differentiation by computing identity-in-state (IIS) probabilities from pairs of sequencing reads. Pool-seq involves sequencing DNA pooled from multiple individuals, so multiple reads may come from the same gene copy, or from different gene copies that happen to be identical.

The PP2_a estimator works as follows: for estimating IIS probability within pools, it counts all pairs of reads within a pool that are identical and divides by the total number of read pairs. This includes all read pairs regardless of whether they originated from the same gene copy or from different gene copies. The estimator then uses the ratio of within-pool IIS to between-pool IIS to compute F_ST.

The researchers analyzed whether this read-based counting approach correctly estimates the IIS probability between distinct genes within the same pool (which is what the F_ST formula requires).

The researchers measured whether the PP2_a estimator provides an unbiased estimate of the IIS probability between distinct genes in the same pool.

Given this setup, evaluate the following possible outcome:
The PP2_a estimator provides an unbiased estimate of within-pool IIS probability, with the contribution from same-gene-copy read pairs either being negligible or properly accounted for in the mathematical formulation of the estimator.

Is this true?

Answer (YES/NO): NO